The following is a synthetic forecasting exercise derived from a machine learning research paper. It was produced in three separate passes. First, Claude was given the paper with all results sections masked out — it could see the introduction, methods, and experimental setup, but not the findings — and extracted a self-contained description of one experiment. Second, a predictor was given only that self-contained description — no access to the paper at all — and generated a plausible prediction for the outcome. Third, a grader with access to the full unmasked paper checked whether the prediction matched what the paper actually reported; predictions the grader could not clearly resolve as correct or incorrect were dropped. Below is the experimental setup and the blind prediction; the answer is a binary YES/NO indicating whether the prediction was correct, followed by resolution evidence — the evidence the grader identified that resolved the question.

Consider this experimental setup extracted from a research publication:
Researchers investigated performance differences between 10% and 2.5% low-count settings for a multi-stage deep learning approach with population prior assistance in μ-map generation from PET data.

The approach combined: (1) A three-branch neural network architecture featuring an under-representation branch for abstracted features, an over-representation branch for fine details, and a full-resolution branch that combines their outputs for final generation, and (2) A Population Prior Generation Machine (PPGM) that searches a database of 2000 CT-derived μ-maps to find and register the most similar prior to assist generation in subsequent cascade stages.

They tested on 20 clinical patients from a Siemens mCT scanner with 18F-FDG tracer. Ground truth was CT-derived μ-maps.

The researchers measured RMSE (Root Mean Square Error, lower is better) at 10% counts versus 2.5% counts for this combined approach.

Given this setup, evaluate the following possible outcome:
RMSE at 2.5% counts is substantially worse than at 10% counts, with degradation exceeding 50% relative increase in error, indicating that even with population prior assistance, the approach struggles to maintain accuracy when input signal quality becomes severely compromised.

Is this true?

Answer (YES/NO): YES